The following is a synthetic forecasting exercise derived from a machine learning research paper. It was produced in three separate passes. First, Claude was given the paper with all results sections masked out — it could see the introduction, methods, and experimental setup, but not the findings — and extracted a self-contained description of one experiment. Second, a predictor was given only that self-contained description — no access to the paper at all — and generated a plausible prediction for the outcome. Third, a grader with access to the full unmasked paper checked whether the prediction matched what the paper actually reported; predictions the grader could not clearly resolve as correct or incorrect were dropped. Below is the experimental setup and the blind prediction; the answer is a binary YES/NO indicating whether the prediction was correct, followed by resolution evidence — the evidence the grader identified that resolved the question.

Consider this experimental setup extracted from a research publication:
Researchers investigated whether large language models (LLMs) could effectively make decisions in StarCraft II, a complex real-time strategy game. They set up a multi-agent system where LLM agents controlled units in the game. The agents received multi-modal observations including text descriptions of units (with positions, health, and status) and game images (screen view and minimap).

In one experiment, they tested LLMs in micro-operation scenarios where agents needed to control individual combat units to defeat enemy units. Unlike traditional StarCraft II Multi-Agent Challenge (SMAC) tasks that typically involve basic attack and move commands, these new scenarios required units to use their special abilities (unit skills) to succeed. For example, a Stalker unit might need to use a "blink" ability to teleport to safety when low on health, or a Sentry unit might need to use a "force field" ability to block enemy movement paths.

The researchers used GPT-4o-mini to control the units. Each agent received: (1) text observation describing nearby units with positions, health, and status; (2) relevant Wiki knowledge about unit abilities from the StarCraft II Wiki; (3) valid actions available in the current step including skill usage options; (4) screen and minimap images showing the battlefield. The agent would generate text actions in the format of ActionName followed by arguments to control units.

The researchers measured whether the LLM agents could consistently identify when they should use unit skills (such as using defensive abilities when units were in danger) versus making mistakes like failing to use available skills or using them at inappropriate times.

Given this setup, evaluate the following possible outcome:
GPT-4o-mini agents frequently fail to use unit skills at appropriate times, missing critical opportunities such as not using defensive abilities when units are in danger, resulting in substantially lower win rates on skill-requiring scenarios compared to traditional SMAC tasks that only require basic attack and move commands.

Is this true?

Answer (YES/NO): NO